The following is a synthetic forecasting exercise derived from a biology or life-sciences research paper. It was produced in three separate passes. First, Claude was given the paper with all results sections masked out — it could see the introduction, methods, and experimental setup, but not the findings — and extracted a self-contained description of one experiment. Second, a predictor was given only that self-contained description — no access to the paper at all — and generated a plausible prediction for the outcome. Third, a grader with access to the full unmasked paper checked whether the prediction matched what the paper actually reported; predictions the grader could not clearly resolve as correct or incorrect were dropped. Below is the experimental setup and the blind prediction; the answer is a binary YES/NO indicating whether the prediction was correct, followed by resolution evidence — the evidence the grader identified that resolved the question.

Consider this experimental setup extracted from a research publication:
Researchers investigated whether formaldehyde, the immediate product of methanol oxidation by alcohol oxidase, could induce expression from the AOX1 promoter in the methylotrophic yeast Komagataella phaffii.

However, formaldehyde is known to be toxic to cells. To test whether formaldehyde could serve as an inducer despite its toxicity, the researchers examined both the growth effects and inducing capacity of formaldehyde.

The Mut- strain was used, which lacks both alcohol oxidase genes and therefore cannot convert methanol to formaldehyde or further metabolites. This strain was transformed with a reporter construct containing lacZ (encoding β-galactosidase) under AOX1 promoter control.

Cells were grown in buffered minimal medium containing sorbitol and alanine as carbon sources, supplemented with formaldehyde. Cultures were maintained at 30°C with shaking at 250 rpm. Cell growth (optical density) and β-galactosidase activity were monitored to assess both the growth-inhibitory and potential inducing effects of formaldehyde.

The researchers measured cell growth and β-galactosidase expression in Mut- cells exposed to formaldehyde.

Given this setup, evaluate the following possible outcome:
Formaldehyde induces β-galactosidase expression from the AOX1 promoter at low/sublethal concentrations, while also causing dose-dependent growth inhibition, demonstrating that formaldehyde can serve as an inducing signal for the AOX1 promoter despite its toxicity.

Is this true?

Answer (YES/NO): YES